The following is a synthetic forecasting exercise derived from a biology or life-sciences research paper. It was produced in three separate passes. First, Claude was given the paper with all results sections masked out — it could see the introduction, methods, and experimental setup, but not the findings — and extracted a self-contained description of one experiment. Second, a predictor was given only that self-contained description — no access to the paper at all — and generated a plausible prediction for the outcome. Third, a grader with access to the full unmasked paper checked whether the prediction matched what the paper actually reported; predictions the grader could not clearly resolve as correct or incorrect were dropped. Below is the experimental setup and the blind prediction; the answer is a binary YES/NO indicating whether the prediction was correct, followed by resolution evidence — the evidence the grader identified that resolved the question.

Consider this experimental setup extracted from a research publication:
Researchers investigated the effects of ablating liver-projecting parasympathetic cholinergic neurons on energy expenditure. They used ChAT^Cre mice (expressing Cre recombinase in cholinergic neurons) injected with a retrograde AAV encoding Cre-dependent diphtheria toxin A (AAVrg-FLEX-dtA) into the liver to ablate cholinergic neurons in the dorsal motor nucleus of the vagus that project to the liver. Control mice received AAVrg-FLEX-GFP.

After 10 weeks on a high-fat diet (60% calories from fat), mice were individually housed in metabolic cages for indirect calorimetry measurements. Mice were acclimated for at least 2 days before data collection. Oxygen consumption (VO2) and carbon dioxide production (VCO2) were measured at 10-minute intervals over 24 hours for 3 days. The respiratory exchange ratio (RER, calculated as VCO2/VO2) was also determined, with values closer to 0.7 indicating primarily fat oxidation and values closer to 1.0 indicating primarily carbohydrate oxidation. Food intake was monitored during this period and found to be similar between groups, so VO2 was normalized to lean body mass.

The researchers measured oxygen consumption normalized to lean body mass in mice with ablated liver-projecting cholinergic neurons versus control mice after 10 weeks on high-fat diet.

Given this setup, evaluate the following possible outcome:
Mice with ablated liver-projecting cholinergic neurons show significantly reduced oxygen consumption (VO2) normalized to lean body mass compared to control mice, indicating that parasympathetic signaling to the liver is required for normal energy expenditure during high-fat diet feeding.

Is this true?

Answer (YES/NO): NO